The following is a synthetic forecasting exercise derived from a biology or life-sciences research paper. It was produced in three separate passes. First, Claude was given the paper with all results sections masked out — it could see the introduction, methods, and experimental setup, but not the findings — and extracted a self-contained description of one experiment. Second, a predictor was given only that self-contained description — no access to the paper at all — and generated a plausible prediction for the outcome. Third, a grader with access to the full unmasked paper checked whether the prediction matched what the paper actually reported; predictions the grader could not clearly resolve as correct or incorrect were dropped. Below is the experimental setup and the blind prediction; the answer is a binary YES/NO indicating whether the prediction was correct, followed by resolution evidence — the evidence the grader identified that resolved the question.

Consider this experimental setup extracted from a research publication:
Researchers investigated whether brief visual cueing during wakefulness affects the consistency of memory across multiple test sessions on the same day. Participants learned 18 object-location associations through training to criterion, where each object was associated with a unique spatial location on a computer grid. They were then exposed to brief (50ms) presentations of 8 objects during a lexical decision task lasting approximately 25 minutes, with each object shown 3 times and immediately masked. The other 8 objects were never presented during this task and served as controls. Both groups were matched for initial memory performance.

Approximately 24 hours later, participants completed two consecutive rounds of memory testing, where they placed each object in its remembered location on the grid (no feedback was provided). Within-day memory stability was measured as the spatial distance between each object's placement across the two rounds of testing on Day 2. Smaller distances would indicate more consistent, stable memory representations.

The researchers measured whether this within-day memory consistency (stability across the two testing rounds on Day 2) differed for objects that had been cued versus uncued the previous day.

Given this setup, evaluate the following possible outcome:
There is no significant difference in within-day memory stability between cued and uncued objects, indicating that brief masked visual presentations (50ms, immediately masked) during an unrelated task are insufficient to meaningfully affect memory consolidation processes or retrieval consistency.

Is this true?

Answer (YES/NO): NO